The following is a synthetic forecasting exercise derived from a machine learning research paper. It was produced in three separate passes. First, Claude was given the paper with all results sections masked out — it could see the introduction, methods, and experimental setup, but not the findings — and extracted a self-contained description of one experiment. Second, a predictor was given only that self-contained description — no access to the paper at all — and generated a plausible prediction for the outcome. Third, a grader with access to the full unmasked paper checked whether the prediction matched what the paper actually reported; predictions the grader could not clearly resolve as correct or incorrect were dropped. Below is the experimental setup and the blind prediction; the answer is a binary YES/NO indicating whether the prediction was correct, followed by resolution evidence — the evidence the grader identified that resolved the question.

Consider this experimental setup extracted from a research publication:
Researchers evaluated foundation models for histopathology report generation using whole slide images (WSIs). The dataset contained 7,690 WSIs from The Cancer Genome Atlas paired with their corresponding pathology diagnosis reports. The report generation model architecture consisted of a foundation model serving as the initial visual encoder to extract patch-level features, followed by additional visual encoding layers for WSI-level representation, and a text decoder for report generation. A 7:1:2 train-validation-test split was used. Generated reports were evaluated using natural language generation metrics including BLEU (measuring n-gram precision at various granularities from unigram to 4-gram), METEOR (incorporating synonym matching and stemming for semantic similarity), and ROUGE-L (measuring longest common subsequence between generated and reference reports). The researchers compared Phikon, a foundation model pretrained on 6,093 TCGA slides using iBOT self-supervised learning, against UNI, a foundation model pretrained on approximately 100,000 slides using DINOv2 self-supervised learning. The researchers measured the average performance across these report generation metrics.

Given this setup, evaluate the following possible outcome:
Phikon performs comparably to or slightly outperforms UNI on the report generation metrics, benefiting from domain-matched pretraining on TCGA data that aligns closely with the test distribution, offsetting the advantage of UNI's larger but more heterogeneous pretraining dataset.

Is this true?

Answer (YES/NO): YES